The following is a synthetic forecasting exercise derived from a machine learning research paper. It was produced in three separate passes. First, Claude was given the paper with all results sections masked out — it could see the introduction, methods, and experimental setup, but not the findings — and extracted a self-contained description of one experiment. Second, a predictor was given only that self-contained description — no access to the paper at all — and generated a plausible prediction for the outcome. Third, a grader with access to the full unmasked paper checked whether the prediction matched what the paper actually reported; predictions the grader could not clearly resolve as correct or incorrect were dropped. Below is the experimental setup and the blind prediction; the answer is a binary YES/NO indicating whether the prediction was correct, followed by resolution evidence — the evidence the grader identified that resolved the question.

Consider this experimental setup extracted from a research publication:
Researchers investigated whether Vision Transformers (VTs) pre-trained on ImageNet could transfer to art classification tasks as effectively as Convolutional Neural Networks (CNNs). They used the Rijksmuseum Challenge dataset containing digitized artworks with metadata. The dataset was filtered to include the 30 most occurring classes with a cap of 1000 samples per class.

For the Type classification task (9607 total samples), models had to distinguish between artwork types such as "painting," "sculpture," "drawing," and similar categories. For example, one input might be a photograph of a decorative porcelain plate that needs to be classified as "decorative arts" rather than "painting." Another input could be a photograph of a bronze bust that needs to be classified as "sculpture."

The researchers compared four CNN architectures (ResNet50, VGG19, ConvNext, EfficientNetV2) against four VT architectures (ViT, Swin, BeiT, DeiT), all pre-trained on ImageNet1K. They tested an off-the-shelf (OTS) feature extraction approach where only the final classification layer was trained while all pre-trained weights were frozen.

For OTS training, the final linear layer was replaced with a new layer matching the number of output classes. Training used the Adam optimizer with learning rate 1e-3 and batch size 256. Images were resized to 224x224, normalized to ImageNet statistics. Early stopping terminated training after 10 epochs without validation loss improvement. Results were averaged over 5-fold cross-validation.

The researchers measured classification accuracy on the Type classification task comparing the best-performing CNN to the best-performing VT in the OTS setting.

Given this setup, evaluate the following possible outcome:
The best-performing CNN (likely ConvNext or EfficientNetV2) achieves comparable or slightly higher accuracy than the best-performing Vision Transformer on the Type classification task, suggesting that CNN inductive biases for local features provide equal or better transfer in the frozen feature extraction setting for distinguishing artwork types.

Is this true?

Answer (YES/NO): NO